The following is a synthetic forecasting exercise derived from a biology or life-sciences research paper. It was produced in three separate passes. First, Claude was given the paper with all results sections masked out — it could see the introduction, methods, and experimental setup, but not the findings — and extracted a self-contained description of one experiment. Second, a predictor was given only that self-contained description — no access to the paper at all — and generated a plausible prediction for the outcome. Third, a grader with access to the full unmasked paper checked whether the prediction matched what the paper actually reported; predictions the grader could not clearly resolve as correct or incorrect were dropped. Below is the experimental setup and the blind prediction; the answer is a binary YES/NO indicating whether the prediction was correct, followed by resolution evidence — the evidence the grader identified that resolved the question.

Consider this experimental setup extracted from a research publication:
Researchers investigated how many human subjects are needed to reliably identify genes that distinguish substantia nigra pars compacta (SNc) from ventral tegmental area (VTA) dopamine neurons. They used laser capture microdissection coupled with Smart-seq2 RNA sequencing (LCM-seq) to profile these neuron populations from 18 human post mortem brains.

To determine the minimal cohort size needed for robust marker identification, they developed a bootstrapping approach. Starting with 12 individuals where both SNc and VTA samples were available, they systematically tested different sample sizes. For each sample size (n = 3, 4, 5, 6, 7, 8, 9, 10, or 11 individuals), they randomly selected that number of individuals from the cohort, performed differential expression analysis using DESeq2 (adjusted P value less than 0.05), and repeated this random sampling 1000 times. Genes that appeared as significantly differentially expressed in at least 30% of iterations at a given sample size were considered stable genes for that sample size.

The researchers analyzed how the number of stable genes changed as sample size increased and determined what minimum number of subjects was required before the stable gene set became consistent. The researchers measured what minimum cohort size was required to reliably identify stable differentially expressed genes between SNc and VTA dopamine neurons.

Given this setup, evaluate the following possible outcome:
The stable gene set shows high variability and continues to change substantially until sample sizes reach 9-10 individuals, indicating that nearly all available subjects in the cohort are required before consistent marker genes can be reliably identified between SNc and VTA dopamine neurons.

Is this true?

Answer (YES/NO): NO